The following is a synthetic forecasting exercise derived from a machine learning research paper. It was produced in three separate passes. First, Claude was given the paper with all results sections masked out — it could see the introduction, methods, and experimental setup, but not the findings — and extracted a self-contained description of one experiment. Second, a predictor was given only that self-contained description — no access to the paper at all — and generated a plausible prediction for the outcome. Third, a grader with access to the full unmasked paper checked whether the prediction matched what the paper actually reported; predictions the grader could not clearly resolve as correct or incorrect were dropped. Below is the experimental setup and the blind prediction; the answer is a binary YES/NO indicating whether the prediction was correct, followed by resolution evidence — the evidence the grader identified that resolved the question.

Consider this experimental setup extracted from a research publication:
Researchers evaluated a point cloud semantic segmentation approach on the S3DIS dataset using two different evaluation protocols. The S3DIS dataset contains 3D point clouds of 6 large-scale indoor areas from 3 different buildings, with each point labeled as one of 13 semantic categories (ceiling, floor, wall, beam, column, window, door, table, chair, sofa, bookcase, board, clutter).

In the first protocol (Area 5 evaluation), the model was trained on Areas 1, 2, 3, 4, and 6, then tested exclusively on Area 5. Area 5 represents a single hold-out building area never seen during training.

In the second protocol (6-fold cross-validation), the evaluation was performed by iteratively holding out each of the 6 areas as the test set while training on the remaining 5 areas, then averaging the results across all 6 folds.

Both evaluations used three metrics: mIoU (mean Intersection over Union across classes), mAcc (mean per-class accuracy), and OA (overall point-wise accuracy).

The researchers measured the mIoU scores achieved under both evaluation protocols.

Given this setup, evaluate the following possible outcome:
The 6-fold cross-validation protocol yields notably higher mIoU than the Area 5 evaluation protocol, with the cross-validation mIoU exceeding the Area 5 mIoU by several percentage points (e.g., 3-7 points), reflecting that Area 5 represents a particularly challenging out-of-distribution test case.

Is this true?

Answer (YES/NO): YES